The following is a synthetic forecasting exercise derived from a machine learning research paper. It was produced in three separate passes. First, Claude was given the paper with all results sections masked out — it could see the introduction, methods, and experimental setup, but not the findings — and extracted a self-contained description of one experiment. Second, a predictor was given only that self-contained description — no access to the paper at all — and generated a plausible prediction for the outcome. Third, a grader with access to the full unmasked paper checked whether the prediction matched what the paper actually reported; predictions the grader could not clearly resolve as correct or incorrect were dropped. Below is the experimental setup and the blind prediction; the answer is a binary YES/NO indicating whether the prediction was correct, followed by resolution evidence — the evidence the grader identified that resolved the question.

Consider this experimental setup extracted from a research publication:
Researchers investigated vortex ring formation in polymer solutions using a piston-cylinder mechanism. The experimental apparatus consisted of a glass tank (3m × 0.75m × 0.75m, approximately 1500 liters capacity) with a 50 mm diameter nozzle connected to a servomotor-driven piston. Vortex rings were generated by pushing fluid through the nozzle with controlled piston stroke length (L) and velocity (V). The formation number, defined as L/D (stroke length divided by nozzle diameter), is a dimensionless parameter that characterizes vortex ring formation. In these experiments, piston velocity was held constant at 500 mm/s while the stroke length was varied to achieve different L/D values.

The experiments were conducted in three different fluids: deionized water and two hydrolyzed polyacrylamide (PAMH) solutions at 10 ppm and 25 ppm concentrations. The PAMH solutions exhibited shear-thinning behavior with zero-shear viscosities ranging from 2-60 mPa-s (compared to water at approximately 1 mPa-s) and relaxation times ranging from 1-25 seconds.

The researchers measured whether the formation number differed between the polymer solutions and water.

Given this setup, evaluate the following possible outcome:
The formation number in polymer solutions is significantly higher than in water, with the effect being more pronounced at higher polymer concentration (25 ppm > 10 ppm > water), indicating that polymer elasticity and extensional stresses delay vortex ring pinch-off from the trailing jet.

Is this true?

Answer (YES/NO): NO